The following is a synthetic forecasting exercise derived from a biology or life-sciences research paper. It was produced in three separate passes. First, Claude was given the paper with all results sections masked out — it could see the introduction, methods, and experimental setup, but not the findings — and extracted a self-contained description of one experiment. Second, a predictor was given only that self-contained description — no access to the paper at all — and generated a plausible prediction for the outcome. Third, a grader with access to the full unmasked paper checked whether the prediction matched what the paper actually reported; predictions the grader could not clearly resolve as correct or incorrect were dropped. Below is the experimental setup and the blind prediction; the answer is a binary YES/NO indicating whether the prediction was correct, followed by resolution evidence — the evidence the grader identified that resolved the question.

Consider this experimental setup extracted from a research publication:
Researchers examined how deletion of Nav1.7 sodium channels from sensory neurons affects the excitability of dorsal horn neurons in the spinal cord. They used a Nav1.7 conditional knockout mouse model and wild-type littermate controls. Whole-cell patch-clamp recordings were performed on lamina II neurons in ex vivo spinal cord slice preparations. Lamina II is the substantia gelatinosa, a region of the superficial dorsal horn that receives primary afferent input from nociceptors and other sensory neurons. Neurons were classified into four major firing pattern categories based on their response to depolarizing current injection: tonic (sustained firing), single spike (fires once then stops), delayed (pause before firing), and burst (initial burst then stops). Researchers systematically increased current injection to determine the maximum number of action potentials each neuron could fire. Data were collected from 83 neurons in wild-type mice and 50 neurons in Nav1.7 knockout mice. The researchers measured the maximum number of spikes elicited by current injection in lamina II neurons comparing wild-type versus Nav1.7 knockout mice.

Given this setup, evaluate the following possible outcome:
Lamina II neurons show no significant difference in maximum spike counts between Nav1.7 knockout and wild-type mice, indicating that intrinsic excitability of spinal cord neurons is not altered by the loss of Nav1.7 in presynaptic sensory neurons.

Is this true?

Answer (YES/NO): NO